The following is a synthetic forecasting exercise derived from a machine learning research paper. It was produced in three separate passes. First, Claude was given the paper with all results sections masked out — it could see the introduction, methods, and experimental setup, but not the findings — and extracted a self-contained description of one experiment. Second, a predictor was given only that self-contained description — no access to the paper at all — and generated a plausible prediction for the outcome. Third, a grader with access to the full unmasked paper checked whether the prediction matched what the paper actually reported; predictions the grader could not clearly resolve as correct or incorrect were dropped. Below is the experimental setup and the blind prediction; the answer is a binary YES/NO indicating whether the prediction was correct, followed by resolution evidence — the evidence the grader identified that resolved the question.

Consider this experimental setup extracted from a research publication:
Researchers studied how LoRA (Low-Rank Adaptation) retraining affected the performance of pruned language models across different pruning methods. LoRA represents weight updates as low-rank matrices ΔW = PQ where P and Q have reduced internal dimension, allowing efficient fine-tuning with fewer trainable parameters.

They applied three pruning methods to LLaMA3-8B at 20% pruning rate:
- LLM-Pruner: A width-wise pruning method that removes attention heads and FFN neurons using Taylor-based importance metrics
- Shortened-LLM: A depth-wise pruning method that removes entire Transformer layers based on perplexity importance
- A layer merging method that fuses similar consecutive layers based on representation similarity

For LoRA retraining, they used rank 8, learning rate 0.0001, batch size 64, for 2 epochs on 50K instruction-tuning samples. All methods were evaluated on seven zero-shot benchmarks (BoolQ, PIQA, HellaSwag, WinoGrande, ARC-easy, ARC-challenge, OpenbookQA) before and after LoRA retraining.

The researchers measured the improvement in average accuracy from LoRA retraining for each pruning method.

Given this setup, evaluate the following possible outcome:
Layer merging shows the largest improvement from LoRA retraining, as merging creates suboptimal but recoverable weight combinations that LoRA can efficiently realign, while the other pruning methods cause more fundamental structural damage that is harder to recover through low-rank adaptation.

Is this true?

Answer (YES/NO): YES